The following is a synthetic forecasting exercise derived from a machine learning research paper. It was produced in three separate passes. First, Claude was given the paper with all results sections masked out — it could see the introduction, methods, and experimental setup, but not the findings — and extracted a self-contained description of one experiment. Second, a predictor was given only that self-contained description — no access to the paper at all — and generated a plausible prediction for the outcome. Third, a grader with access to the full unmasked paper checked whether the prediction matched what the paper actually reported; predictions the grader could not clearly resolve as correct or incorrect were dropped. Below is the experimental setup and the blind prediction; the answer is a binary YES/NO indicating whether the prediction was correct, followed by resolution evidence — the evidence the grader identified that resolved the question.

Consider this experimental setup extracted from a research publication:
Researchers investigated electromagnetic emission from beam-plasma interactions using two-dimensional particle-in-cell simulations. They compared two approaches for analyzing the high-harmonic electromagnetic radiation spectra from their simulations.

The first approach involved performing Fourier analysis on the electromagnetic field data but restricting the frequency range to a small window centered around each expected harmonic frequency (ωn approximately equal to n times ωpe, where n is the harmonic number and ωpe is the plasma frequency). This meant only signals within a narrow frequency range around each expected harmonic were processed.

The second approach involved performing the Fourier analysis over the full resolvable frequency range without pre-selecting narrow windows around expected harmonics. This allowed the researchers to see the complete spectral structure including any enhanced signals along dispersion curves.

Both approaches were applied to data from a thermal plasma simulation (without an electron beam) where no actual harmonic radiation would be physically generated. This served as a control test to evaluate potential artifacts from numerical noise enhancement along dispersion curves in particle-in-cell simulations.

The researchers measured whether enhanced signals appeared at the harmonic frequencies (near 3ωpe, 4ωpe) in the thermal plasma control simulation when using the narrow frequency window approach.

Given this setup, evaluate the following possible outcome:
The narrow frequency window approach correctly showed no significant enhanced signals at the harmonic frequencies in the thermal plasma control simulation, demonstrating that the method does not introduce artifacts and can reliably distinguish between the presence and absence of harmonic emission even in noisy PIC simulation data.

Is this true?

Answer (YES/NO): NO